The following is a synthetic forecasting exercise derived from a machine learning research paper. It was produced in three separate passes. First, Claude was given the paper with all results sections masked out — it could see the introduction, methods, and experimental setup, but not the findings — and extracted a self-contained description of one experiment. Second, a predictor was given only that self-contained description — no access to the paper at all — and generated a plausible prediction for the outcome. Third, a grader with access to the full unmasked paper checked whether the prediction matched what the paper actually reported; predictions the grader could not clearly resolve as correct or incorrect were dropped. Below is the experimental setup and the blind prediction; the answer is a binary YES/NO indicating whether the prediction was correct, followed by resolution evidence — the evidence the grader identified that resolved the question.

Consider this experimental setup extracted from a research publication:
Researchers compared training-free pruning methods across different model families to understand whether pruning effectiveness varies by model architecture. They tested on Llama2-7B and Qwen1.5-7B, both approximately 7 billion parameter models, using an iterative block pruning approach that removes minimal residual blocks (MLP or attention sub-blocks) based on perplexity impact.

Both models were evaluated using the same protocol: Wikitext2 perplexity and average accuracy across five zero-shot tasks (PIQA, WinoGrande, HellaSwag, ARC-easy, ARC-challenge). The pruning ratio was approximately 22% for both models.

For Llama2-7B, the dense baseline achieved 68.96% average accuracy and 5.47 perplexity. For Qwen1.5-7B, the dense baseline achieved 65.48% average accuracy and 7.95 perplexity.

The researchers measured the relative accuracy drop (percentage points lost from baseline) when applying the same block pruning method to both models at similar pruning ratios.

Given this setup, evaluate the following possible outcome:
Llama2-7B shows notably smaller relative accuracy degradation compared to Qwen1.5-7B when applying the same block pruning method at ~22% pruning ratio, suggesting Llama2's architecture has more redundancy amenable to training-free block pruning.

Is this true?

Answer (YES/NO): YES